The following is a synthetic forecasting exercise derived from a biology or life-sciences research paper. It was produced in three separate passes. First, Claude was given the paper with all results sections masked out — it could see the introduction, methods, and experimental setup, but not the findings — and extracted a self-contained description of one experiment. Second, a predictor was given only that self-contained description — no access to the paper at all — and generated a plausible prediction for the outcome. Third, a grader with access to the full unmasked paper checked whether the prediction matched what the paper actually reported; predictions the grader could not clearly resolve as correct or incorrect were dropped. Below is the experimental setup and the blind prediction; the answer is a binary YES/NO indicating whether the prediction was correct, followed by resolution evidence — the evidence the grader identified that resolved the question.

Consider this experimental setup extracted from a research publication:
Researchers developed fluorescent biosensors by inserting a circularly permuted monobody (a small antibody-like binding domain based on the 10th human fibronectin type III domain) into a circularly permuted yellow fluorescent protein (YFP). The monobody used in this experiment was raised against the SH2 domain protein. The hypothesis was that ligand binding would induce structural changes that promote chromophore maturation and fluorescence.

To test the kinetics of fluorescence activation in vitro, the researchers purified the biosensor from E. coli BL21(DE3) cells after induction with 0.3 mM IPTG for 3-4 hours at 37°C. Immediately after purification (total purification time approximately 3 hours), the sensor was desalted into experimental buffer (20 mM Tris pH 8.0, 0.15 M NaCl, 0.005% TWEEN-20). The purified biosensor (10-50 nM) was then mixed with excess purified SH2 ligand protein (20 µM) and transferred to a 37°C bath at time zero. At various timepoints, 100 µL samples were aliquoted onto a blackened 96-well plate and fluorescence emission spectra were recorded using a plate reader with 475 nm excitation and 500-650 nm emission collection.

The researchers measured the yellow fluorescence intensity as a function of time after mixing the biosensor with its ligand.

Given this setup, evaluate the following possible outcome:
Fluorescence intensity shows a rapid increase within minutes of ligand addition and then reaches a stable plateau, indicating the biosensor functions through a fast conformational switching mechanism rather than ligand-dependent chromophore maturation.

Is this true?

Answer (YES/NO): NO